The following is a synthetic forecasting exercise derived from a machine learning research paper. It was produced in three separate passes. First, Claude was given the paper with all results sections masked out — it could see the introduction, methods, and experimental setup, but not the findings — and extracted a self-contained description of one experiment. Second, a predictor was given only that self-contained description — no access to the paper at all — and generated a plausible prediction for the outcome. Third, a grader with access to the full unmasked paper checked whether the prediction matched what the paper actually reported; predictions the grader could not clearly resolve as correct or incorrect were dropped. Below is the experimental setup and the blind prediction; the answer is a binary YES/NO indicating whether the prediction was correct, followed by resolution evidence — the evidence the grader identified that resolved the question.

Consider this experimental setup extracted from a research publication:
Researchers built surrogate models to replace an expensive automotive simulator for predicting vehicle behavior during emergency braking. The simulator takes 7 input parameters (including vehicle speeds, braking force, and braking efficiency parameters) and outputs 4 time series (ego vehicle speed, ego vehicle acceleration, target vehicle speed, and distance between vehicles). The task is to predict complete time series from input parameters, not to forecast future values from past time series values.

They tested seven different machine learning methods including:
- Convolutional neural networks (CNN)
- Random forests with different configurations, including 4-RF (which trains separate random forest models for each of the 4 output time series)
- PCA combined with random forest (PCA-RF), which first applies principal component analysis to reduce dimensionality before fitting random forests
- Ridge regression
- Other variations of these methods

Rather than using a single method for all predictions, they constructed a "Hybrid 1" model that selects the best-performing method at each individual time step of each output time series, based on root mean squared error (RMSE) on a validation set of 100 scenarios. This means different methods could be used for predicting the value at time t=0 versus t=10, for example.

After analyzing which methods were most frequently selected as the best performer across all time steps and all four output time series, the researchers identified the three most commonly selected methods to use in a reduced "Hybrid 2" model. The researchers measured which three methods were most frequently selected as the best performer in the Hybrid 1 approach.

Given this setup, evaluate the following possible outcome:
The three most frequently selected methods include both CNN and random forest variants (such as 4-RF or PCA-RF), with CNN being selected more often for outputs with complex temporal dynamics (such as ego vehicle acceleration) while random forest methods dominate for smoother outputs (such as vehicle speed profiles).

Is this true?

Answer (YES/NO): NO